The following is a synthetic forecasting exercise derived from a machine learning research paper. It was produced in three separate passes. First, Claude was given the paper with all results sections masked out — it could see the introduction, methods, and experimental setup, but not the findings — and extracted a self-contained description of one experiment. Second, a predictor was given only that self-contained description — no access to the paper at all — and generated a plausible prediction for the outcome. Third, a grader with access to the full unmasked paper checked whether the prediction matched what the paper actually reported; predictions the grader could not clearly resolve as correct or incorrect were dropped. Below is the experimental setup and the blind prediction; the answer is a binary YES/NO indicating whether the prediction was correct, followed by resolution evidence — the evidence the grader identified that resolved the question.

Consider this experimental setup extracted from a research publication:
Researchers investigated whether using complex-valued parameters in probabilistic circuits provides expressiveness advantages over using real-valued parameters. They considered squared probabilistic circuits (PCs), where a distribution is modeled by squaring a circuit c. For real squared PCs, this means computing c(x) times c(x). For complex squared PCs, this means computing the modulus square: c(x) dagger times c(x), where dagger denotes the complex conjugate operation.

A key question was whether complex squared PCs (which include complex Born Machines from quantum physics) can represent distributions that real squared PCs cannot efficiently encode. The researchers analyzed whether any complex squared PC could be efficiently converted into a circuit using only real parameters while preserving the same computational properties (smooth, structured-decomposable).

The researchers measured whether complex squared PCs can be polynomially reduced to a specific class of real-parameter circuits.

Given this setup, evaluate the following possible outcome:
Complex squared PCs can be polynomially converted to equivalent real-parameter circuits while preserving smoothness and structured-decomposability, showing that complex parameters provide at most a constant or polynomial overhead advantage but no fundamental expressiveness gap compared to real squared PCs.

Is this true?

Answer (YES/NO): NO